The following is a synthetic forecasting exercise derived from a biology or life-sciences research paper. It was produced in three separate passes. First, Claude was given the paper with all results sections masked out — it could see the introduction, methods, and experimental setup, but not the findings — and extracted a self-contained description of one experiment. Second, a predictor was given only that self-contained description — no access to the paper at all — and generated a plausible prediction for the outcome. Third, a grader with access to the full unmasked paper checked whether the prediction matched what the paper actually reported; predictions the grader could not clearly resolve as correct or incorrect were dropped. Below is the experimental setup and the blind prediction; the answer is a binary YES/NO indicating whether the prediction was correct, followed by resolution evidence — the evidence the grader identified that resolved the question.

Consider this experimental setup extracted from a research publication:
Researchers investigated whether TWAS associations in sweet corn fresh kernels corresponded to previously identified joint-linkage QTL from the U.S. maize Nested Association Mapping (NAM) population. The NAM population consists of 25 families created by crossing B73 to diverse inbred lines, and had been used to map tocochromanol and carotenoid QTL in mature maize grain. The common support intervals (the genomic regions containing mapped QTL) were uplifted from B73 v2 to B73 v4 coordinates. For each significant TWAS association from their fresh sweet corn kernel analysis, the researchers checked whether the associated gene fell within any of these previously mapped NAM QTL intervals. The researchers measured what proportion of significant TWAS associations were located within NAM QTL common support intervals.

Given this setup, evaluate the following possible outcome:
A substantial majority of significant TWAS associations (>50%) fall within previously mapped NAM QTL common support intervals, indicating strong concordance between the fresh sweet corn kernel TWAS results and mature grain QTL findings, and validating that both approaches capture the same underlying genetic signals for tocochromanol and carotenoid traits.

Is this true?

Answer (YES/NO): NO